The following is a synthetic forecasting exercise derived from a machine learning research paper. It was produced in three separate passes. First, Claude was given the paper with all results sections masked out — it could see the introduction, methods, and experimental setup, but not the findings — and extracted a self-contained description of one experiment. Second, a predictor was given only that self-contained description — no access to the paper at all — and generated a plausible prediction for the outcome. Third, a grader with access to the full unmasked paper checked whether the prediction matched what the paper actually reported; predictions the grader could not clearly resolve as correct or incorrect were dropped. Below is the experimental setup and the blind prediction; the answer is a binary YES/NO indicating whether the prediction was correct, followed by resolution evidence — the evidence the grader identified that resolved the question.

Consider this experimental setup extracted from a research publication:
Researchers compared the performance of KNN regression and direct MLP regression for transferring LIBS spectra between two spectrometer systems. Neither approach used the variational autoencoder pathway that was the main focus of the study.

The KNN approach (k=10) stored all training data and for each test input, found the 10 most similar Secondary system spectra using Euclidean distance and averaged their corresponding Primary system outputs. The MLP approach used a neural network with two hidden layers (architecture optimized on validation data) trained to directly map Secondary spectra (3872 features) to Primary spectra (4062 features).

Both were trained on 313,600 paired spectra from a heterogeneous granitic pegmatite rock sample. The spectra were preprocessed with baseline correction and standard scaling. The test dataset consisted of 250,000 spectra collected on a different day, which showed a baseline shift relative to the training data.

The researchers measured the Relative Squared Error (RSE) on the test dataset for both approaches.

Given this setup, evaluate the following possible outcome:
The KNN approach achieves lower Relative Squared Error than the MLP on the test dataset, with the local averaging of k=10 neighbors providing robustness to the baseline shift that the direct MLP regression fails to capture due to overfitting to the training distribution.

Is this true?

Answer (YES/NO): NO